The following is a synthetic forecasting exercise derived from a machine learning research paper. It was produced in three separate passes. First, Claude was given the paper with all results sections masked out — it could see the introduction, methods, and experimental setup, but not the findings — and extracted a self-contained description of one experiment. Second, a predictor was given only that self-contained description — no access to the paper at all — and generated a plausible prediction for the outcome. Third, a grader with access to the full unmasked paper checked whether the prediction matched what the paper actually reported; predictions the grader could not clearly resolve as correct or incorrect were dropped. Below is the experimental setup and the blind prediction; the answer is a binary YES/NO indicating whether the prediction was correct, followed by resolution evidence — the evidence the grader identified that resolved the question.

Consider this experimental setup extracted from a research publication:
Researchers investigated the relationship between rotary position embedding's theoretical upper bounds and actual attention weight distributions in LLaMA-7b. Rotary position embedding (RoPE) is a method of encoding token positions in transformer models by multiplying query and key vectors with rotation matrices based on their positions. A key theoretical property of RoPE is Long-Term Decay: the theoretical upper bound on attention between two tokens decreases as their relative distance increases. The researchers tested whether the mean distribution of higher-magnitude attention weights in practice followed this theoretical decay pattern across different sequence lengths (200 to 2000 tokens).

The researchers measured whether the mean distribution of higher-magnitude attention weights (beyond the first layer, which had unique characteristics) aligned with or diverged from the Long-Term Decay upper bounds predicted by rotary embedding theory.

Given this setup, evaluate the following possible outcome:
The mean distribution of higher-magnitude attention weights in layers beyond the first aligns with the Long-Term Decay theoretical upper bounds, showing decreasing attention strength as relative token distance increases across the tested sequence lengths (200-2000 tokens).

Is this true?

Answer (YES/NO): YES